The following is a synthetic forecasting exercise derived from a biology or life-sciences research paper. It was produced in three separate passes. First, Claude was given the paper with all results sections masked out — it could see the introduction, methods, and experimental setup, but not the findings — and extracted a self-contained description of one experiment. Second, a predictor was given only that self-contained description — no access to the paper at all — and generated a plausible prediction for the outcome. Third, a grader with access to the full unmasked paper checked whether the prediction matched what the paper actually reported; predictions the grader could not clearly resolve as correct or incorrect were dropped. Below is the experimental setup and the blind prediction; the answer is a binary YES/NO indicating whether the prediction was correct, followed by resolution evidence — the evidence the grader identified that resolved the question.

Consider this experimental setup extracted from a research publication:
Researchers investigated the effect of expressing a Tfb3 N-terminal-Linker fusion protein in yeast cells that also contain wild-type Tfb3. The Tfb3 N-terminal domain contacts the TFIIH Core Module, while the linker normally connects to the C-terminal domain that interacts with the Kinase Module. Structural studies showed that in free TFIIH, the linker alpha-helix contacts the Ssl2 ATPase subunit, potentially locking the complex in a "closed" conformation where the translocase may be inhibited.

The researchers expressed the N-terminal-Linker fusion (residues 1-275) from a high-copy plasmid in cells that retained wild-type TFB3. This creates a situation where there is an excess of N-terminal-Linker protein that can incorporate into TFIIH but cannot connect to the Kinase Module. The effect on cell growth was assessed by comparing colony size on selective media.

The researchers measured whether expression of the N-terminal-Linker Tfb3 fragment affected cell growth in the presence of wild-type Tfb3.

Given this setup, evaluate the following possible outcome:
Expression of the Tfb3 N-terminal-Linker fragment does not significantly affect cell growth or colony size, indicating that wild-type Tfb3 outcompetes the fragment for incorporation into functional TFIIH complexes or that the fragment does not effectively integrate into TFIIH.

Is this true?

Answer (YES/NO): NO